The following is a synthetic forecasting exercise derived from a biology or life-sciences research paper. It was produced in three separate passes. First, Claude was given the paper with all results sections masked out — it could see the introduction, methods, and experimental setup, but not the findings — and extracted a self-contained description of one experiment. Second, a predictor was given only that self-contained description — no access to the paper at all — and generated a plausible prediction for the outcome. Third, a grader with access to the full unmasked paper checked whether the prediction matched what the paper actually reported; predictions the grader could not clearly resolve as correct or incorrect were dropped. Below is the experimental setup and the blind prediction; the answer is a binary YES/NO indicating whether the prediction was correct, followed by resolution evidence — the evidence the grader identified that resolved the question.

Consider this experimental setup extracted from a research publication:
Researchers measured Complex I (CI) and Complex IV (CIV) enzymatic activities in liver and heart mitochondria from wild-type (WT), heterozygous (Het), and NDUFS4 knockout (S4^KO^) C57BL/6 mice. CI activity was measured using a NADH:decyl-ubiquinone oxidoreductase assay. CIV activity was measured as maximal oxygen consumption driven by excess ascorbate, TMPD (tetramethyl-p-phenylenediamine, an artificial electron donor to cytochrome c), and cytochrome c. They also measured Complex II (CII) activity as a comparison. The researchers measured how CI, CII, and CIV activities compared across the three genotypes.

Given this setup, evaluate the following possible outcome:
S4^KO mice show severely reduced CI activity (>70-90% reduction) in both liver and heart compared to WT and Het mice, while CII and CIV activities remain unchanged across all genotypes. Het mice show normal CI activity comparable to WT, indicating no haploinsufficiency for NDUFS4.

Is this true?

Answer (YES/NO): NO